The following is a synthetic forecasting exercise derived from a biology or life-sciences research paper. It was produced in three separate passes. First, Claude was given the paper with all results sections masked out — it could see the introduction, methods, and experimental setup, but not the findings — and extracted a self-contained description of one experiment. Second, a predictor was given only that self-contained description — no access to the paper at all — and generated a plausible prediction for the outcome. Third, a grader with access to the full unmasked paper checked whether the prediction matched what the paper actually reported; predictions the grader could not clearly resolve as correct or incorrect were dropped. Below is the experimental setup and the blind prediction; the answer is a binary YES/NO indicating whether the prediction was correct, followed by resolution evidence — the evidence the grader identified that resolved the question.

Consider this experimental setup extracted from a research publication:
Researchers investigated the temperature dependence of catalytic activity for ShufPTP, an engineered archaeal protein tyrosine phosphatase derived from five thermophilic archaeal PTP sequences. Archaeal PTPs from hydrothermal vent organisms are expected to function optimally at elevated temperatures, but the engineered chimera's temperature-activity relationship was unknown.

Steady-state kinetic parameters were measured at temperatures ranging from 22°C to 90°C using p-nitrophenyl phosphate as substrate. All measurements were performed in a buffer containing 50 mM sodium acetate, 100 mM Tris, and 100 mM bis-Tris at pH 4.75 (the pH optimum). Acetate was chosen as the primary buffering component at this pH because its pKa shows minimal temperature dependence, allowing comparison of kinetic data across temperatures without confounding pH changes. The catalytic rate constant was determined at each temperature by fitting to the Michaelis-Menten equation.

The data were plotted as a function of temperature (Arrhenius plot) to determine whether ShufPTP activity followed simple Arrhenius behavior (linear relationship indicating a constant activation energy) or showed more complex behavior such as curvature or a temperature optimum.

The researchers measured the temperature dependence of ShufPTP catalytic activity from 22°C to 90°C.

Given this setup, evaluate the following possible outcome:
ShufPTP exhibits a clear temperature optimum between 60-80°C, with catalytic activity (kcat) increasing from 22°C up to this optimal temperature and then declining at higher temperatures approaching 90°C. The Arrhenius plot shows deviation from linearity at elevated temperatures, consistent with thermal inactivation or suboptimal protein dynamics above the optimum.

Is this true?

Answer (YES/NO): NO